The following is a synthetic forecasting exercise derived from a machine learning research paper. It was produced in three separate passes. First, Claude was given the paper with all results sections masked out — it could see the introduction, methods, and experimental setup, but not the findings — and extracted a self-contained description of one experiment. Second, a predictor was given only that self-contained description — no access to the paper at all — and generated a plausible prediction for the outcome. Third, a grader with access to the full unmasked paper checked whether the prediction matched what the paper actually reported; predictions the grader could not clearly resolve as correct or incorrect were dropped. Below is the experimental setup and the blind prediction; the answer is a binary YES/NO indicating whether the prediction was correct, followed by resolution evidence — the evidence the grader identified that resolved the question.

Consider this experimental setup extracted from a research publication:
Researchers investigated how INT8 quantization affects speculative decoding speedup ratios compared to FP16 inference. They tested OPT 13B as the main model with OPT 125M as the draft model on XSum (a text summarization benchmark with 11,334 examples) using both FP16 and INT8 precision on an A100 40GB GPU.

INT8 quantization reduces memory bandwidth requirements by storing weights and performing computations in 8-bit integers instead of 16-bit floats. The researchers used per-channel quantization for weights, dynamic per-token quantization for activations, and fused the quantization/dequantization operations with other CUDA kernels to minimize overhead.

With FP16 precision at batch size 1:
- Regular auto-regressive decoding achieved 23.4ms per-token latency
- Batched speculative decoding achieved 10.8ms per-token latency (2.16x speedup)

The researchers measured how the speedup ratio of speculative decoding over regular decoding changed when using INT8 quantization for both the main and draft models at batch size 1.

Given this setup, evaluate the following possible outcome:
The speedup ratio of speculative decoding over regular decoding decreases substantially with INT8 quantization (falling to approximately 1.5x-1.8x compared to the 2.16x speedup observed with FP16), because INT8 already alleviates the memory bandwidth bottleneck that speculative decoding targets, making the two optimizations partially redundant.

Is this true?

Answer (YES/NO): NO